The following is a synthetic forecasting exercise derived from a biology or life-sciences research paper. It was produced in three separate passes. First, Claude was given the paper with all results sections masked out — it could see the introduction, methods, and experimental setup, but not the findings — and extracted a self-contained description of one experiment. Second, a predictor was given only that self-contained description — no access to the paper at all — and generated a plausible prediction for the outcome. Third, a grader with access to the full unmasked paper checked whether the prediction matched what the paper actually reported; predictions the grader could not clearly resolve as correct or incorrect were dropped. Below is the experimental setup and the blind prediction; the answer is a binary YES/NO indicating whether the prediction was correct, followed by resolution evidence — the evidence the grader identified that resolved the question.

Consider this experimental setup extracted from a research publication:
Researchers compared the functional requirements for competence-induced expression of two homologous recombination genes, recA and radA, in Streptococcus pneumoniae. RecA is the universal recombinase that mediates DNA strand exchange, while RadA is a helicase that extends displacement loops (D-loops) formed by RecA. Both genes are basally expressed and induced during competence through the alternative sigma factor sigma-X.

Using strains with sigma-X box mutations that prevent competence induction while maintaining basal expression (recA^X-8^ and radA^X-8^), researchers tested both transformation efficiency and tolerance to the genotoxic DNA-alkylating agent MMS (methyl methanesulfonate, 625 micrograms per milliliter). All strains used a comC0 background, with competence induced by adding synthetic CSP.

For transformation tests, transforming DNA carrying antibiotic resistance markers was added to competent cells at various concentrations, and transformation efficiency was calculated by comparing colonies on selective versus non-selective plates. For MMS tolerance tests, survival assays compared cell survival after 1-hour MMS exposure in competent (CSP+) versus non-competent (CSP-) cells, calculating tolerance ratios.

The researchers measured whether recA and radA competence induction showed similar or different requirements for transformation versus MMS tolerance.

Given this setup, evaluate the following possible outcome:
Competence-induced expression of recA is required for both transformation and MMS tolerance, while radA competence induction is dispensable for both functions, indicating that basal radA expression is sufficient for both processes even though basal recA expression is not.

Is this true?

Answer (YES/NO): NO